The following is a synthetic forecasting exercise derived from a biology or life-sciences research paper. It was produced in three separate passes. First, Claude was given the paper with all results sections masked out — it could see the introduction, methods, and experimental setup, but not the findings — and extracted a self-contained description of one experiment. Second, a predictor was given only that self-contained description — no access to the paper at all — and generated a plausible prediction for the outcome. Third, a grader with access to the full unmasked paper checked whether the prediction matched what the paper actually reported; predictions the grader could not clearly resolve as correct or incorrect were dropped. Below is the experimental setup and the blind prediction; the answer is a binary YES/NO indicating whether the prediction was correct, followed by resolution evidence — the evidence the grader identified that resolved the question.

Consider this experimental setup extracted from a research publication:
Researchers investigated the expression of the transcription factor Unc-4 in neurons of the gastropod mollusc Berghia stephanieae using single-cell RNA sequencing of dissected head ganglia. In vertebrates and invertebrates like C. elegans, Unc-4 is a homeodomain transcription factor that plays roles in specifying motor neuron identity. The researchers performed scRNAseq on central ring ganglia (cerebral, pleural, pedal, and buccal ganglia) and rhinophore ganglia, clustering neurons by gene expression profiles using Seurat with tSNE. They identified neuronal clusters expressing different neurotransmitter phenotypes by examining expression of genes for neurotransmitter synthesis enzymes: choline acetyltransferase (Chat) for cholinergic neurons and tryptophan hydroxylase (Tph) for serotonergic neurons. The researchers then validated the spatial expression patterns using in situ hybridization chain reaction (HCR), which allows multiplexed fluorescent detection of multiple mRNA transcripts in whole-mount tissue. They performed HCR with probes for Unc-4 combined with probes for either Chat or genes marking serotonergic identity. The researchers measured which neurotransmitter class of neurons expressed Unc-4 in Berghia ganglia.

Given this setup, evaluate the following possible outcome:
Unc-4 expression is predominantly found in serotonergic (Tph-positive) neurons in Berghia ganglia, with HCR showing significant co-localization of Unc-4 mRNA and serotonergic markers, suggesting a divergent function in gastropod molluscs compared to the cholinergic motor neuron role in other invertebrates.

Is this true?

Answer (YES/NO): YES